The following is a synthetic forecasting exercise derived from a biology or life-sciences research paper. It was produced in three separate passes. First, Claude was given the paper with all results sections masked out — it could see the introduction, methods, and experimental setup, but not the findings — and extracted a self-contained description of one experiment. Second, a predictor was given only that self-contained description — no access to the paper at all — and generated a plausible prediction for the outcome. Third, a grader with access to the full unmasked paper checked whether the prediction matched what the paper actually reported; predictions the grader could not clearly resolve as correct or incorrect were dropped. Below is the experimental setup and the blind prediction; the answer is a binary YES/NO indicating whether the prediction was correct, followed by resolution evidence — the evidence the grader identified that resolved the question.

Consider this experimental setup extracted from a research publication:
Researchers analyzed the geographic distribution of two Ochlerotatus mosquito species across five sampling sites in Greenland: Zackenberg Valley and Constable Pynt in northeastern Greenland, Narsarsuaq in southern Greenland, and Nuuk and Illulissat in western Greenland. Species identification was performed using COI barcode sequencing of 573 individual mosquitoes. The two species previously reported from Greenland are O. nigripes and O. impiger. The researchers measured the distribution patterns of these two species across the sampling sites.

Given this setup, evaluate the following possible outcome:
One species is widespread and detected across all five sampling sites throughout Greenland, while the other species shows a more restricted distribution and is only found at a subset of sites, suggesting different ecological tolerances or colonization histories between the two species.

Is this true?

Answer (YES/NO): YES